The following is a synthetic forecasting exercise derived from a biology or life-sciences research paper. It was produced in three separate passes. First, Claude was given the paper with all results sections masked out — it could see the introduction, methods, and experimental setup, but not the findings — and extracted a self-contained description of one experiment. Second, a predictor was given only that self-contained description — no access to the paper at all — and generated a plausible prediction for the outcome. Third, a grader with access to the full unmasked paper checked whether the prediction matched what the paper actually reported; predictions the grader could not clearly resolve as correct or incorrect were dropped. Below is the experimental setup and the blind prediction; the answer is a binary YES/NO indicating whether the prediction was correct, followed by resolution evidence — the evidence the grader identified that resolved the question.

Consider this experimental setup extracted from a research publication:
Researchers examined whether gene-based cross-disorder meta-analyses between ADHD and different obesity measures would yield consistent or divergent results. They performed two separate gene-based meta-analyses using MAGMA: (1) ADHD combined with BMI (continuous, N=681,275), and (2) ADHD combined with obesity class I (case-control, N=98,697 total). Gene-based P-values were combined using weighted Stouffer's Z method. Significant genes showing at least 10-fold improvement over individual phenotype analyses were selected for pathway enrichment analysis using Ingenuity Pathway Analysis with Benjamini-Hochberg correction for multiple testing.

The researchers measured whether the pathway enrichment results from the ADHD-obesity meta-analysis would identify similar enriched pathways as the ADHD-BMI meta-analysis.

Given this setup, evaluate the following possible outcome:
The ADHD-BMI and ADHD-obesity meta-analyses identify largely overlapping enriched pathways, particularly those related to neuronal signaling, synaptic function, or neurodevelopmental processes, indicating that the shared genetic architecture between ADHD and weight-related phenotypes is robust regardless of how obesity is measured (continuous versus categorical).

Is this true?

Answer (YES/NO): NO